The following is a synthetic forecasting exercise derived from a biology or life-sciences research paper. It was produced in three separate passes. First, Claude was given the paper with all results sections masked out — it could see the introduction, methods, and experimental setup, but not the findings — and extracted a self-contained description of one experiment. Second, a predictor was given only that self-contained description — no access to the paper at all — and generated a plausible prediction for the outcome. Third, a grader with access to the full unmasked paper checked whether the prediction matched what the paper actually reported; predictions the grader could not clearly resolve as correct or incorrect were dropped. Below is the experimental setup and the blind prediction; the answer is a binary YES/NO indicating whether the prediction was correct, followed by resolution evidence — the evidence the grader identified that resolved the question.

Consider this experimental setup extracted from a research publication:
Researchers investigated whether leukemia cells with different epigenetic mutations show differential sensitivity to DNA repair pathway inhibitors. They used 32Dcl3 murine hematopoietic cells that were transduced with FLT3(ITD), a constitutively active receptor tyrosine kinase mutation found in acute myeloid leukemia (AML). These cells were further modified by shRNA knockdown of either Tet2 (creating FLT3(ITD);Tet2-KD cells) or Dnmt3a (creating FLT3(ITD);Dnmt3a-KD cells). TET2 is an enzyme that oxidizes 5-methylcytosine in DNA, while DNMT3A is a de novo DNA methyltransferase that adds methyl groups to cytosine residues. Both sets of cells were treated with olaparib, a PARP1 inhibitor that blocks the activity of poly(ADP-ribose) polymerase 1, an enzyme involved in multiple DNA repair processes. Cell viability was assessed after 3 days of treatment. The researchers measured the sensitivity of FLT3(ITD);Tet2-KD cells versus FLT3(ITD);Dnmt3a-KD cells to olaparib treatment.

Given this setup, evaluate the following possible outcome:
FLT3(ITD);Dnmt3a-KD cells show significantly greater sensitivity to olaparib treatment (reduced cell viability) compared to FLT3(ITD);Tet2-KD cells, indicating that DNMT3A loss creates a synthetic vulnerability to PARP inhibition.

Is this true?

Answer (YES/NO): NO